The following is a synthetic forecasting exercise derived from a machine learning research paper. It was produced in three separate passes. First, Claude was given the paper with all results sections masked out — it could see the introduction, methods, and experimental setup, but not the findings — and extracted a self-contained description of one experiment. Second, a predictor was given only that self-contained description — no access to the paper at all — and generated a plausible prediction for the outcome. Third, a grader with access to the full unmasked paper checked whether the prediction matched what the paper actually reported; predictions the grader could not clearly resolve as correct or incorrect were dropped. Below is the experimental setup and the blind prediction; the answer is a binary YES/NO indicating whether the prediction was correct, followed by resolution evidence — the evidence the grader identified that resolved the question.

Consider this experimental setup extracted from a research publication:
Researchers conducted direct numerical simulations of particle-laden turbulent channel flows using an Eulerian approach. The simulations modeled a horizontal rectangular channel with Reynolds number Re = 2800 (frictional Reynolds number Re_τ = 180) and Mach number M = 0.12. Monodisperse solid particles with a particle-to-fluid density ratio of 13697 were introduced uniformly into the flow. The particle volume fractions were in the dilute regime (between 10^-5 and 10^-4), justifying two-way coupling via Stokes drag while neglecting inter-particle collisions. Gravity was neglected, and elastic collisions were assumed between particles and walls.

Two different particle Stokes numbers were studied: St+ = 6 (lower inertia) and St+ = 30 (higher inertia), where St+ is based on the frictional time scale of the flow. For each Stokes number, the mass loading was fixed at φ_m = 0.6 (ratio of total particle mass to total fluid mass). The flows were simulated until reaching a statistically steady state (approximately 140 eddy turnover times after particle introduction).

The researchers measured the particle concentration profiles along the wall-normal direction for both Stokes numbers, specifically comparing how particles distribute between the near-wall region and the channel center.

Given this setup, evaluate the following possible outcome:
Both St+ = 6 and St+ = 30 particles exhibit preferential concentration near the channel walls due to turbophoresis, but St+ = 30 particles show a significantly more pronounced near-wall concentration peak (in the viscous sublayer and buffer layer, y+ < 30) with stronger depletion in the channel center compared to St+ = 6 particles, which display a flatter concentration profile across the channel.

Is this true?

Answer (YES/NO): YES